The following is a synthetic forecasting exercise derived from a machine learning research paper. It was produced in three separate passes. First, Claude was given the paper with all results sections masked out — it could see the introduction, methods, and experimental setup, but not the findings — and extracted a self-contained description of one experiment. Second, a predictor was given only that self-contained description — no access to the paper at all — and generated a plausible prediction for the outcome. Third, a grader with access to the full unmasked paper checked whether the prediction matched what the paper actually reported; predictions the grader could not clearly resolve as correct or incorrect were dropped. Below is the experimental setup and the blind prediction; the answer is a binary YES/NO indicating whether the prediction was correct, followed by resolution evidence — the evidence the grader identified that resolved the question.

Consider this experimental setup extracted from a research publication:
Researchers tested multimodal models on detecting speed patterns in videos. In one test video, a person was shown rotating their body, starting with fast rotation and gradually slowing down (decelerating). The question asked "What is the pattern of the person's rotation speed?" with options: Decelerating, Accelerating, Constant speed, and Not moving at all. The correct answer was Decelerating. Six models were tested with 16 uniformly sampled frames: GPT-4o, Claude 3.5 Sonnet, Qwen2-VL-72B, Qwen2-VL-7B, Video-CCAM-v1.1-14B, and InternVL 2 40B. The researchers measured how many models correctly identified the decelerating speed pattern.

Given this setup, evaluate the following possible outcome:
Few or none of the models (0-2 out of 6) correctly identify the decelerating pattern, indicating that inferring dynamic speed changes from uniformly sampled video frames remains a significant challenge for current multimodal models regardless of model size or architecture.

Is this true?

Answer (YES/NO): YES